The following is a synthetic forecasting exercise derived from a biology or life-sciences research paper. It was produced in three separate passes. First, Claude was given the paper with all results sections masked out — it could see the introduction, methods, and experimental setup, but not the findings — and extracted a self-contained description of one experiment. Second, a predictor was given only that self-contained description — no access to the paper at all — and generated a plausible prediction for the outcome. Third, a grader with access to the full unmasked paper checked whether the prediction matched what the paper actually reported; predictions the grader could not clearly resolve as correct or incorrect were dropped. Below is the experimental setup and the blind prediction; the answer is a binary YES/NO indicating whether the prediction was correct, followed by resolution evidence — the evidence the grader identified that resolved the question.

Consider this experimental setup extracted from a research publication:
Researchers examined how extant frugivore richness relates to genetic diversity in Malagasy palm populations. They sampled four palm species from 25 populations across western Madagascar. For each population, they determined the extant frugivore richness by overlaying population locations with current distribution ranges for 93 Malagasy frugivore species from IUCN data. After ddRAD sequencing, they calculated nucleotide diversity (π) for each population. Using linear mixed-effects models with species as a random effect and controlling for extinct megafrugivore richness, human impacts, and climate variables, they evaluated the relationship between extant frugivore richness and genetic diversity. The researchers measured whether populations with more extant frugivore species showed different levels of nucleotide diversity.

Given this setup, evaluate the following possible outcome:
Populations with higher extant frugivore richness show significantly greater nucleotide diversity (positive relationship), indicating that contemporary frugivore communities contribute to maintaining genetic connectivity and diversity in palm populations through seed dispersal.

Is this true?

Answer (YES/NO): NO